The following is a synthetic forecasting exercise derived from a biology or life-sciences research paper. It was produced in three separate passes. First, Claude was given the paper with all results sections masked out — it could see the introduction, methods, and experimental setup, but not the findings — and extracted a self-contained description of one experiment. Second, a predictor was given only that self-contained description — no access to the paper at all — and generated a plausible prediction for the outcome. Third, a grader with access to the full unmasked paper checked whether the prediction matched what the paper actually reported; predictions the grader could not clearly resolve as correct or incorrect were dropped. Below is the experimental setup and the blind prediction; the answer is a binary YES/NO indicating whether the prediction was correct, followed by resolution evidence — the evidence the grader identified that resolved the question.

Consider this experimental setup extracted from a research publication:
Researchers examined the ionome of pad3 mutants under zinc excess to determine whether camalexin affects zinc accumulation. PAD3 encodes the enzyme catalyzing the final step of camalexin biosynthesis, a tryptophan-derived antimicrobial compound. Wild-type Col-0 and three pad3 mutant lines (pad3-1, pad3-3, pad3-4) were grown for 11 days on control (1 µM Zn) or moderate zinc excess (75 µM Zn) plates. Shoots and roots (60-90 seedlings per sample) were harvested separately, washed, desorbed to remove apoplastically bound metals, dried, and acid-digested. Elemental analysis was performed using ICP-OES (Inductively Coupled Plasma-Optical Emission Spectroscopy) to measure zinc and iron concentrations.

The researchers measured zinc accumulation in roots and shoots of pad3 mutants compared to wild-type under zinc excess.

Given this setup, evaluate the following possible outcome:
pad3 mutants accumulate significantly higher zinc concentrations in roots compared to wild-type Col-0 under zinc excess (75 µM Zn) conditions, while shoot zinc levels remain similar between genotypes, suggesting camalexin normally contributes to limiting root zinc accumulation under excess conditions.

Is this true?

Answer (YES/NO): YES